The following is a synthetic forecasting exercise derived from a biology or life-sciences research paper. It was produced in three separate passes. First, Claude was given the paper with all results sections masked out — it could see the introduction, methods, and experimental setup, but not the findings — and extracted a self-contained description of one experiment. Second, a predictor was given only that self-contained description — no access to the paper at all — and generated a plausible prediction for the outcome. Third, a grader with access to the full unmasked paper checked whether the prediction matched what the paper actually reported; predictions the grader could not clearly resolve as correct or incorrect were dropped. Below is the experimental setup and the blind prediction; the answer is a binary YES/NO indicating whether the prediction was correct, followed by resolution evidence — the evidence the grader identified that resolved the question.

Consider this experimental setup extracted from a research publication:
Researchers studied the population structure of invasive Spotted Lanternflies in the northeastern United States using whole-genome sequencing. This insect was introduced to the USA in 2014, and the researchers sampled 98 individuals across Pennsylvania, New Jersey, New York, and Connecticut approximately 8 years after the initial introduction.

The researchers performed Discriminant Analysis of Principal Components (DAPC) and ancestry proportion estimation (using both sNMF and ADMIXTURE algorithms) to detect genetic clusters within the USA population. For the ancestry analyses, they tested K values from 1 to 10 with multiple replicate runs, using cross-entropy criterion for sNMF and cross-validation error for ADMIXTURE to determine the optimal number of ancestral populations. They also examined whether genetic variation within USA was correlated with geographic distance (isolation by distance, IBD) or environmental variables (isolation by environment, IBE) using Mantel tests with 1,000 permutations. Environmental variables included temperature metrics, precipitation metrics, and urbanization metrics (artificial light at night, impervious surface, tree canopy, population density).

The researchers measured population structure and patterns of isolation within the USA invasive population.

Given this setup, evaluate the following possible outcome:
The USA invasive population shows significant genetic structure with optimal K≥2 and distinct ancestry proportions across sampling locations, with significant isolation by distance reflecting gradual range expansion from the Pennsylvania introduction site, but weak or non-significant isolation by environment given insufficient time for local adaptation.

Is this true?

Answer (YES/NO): NO